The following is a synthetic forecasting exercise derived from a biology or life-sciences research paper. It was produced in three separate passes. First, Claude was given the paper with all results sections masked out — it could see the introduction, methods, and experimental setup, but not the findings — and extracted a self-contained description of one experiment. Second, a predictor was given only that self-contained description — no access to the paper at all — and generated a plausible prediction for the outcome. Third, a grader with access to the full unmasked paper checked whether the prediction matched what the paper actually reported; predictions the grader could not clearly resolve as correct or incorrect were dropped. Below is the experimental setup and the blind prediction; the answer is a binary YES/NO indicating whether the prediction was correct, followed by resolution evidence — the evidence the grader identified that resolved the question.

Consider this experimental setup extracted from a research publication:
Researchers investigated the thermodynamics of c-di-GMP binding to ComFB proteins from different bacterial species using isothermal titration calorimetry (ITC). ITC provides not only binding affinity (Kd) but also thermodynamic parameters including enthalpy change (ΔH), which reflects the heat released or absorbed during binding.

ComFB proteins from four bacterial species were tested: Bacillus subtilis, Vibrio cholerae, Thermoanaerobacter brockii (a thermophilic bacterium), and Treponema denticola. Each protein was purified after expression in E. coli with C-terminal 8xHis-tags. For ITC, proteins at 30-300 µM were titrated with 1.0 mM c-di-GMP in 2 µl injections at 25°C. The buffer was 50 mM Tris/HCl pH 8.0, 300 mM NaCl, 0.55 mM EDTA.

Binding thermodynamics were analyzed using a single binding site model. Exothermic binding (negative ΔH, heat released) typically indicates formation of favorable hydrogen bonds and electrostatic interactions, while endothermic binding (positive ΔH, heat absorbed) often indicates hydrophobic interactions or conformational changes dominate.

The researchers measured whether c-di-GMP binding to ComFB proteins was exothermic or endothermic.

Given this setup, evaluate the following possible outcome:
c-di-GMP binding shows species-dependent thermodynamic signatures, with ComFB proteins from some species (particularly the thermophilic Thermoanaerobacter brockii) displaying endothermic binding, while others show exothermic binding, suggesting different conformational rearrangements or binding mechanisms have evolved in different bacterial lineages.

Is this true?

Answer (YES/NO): NO